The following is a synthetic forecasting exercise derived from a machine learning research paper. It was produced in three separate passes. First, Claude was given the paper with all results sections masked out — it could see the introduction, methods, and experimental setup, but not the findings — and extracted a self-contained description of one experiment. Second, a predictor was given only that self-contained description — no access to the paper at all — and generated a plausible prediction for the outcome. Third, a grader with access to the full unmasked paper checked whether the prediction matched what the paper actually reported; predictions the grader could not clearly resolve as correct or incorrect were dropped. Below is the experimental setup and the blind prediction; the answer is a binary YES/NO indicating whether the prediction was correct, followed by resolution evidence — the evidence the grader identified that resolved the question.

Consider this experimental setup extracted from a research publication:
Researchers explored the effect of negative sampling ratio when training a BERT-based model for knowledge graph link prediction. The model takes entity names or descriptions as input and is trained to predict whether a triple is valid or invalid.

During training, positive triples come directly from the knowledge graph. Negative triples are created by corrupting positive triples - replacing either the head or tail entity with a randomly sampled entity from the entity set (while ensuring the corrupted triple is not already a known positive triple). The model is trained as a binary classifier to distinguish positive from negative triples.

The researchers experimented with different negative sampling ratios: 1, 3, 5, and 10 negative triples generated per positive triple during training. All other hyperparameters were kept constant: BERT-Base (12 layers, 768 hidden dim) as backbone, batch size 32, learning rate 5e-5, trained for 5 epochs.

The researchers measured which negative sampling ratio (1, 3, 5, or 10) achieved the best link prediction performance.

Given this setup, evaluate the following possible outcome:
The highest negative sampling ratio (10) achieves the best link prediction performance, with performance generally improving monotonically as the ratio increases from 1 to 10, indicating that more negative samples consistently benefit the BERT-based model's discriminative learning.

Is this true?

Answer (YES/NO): NO